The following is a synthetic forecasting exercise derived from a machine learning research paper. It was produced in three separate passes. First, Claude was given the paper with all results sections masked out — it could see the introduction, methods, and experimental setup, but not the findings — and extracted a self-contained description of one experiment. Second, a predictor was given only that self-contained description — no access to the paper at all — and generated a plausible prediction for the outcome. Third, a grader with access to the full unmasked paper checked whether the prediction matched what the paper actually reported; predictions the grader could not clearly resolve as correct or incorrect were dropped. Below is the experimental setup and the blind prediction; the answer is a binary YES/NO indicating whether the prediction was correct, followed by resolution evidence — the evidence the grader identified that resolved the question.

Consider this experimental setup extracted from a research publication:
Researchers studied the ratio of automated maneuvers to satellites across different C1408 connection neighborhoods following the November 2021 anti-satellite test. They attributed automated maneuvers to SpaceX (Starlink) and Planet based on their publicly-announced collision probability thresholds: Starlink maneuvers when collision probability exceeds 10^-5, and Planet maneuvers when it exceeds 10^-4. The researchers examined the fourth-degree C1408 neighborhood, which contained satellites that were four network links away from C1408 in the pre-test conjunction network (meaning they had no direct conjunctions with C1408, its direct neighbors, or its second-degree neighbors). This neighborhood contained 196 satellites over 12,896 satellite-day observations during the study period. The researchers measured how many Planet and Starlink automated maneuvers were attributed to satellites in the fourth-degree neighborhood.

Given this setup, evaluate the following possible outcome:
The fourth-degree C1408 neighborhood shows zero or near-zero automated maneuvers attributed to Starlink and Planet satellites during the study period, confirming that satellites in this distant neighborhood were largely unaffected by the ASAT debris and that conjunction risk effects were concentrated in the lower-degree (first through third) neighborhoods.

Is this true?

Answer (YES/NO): YES